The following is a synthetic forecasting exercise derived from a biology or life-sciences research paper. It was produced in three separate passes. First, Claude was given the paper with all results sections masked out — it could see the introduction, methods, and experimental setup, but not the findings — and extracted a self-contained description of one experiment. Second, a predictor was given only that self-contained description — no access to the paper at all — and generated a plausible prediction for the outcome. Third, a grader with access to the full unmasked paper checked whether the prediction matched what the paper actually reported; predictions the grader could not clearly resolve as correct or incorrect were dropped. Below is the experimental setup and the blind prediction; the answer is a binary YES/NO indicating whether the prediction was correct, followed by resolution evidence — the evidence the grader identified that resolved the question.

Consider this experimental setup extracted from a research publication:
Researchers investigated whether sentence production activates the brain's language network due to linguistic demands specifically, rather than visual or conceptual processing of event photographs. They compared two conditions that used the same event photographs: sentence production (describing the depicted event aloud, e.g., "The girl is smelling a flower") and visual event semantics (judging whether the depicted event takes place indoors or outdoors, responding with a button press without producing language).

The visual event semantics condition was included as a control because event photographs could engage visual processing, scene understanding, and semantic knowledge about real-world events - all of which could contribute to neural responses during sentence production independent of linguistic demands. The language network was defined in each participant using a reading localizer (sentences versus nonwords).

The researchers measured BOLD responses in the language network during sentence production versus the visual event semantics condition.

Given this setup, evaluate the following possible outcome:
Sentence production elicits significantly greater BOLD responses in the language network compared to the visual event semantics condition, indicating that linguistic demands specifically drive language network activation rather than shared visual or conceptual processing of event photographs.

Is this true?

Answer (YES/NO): YES